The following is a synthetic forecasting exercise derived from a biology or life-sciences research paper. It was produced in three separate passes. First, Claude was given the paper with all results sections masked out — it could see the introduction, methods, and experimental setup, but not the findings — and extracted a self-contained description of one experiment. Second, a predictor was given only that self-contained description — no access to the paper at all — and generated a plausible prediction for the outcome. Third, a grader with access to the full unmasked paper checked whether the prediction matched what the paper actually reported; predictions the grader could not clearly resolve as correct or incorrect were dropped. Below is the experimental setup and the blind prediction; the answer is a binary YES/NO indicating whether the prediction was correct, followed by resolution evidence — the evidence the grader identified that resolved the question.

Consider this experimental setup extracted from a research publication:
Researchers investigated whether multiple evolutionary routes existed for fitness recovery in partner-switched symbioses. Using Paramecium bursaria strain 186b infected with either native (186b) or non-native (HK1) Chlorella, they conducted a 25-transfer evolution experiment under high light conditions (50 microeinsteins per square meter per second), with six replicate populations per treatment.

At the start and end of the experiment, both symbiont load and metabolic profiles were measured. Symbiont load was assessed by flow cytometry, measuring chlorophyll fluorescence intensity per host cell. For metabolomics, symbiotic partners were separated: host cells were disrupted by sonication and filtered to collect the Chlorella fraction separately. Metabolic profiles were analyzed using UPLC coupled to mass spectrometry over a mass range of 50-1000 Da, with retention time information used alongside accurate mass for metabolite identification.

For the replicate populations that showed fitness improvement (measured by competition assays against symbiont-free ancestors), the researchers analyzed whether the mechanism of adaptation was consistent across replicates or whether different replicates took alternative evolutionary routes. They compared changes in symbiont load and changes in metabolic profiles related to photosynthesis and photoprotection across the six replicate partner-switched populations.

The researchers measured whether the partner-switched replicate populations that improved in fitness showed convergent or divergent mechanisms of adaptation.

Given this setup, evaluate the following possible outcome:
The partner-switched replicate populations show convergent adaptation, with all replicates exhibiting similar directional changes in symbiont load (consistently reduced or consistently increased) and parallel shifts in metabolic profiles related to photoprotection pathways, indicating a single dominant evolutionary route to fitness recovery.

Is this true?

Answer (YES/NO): NO